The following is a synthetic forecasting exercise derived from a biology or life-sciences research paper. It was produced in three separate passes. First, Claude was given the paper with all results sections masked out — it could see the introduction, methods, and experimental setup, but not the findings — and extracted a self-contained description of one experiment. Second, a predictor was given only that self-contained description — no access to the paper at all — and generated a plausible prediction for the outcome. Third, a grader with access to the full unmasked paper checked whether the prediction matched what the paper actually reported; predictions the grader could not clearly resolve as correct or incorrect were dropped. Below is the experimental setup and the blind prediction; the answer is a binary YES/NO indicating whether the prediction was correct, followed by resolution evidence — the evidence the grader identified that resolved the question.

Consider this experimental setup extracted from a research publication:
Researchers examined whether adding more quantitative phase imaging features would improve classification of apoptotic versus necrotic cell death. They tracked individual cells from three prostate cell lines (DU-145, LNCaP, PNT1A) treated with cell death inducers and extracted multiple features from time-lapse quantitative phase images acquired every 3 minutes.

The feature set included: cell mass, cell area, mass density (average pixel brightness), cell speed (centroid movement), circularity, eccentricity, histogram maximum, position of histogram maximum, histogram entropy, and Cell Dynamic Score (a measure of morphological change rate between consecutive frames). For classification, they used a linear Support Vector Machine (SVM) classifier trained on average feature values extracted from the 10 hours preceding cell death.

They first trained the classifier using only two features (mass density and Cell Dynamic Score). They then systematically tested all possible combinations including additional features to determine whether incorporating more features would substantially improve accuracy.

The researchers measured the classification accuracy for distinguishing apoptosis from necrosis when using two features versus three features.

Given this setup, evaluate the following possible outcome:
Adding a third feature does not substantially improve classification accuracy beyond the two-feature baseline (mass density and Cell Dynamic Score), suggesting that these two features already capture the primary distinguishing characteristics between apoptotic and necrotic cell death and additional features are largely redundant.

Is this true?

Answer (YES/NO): YES